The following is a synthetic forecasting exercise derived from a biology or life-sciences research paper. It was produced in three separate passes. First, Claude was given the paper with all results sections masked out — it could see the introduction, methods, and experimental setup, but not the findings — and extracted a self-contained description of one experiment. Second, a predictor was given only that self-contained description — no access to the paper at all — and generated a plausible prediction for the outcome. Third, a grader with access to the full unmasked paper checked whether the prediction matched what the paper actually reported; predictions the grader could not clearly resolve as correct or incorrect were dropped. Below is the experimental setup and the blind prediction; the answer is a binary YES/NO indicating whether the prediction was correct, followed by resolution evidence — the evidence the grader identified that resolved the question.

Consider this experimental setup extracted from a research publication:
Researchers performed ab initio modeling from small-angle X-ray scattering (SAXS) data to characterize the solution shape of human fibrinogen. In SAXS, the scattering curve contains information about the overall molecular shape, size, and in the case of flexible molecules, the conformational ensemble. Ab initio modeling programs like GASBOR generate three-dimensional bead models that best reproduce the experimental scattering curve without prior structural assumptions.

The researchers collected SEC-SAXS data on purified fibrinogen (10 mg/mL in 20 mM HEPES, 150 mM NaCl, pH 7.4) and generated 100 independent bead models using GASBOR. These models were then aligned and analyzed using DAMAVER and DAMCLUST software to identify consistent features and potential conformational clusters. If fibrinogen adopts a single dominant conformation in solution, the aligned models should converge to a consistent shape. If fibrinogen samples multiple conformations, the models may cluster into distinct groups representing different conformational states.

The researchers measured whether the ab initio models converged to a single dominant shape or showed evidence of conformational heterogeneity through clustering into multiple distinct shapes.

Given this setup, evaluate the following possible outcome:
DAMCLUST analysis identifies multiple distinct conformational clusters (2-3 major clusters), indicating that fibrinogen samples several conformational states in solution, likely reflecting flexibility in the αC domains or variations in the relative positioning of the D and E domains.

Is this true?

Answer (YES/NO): NO